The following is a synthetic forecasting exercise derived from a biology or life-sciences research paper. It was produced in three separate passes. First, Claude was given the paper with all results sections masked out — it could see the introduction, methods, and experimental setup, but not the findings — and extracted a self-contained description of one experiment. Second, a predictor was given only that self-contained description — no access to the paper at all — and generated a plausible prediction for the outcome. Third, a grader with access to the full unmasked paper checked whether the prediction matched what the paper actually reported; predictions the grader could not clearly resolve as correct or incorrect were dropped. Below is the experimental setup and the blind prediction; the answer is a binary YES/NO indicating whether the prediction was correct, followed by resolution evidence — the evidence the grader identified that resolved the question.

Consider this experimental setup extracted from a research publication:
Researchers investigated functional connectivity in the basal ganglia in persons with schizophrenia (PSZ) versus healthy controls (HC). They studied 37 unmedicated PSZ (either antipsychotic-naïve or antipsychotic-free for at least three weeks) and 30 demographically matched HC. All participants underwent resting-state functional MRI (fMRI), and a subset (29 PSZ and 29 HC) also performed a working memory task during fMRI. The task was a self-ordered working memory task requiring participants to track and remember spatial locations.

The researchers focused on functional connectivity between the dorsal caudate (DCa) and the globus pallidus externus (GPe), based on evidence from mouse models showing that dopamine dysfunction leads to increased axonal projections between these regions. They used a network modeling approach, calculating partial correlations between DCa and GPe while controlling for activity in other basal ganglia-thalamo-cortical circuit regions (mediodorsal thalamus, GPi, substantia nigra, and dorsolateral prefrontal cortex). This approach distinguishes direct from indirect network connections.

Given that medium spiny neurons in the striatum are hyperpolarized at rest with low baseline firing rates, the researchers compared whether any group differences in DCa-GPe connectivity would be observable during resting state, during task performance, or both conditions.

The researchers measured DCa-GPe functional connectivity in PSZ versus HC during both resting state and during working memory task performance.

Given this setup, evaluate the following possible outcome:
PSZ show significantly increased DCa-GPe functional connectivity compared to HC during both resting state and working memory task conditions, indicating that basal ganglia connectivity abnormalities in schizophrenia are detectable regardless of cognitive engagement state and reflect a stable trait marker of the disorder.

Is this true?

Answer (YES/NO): NO